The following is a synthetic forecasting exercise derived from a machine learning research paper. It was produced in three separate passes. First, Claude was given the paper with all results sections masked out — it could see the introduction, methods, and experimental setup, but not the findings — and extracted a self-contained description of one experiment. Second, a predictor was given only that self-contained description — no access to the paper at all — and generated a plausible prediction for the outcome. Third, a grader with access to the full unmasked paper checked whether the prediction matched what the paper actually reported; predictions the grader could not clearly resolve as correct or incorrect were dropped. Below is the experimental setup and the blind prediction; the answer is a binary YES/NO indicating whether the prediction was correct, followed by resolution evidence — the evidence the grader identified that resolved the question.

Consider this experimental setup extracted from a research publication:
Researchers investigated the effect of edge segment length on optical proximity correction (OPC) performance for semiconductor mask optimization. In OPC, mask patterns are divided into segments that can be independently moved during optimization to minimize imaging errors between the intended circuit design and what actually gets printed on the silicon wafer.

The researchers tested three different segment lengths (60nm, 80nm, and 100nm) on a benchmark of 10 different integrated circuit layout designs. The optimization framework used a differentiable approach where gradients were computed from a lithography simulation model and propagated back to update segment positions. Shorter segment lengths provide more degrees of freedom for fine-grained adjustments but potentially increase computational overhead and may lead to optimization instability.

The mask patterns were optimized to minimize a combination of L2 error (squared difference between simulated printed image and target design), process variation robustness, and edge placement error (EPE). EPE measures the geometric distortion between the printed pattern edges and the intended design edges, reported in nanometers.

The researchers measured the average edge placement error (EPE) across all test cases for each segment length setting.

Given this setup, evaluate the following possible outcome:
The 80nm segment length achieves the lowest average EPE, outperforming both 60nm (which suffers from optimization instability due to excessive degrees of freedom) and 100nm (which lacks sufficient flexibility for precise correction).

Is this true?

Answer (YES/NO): YES